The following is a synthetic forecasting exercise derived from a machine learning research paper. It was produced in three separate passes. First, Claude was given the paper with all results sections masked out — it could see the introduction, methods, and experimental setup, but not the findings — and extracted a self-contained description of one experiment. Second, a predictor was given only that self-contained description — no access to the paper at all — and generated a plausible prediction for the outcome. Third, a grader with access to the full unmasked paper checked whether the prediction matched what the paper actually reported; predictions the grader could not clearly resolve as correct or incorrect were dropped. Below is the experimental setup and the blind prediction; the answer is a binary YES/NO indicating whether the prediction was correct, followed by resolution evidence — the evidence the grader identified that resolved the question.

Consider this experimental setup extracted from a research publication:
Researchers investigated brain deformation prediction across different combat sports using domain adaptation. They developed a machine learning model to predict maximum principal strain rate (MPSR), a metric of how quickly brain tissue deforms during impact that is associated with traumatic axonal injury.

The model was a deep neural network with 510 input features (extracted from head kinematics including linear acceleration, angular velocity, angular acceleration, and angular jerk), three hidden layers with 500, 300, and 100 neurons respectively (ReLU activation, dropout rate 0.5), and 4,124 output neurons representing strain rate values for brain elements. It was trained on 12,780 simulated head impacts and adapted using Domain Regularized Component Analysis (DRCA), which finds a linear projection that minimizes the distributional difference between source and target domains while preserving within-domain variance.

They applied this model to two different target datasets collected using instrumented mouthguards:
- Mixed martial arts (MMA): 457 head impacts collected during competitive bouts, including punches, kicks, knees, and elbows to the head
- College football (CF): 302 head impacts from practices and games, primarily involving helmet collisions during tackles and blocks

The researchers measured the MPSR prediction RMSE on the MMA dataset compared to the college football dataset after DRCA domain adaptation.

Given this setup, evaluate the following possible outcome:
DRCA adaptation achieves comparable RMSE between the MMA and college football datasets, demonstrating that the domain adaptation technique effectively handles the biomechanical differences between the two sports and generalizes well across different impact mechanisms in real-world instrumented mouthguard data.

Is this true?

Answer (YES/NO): NO